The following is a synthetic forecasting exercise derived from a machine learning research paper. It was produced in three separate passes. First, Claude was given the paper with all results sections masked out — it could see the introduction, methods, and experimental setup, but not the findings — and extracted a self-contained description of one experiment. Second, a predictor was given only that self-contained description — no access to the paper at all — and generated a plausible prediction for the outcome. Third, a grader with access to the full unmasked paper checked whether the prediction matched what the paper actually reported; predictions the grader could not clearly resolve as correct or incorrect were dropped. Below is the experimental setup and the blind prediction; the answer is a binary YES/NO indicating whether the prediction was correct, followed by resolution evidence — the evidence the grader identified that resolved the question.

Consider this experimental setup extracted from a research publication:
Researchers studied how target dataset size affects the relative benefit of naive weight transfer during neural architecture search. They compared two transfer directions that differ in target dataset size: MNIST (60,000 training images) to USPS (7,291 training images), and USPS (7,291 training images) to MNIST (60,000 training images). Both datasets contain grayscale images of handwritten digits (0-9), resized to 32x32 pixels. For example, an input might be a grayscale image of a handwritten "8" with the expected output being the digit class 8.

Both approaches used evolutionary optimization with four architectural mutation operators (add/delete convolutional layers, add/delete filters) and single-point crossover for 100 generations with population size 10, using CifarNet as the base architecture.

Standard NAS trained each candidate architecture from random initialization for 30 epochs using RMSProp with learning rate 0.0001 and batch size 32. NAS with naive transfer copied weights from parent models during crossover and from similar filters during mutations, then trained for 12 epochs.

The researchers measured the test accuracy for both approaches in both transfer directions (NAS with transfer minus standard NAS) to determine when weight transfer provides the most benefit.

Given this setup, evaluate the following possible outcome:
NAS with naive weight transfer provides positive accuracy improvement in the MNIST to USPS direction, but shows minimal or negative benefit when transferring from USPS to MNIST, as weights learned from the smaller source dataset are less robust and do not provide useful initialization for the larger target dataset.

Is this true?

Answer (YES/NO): YES